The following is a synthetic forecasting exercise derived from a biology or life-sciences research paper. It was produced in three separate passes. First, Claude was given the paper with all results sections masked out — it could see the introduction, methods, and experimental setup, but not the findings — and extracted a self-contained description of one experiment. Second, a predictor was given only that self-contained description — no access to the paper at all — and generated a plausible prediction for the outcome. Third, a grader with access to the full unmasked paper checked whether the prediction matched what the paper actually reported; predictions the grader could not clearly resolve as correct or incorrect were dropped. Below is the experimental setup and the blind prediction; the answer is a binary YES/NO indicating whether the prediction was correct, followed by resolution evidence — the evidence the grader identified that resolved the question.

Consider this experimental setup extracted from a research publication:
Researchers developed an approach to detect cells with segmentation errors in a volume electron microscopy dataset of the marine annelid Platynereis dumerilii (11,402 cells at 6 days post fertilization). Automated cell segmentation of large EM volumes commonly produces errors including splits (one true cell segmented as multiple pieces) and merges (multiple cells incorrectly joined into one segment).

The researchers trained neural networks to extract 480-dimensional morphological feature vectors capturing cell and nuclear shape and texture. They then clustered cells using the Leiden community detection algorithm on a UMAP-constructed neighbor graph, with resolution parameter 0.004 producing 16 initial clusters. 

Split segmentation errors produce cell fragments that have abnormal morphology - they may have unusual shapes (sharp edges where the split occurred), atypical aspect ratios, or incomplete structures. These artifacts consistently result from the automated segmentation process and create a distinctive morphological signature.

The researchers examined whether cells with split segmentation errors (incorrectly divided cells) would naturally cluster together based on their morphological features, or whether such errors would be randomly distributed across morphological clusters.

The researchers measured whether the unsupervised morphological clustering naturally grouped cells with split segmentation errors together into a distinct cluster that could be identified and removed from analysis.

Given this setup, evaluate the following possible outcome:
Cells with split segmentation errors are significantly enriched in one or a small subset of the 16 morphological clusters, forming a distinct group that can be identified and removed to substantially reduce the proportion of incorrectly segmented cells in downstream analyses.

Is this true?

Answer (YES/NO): YES